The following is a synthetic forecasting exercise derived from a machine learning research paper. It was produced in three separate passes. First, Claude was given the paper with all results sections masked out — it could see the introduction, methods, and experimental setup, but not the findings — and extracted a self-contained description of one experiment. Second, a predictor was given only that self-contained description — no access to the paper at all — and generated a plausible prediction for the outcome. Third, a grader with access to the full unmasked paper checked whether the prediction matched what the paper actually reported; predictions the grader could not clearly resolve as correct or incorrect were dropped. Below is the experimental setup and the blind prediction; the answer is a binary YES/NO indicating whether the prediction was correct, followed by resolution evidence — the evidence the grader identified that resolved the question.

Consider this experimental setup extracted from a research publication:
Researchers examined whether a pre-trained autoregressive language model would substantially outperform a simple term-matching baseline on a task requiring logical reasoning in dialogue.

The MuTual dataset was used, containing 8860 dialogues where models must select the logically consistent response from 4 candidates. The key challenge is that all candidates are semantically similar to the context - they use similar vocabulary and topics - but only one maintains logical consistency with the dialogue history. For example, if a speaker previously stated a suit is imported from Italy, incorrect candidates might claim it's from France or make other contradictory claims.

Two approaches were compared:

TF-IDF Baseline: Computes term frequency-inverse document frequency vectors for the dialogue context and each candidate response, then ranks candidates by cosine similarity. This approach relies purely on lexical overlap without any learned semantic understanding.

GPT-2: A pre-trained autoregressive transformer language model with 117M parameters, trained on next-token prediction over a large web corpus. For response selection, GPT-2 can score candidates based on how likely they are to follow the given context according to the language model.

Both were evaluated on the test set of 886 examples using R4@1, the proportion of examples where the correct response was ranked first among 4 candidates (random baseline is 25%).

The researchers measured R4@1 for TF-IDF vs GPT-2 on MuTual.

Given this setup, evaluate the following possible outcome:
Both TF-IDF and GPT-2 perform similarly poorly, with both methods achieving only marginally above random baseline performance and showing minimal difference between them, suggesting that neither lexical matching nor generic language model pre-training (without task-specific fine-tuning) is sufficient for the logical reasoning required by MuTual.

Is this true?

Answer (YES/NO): NO